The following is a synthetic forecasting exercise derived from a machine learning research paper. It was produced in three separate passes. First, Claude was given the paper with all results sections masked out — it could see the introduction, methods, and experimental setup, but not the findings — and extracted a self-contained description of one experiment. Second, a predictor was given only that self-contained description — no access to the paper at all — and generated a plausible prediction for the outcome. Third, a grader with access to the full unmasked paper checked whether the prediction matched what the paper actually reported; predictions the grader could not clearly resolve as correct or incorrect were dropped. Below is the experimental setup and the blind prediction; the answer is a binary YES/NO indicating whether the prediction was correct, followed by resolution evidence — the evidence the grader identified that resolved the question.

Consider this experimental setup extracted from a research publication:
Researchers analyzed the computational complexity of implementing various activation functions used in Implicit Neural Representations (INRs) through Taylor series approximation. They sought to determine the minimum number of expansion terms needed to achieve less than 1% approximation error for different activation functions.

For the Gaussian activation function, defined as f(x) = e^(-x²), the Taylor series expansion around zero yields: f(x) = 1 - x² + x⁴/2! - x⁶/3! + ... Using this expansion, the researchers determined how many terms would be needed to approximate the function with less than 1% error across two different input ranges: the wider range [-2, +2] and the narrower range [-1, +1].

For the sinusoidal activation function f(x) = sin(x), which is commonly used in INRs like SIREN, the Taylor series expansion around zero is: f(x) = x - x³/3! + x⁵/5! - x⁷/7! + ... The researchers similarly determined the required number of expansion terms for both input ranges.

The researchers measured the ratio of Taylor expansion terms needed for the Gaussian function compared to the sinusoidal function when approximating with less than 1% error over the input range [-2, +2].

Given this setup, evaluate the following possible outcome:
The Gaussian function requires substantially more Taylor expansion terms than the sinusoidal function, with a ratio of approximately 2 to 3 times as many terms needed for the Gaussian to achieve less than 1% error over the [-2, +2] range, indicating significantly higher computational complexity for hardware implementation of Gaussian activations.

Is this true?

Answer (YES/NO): NO